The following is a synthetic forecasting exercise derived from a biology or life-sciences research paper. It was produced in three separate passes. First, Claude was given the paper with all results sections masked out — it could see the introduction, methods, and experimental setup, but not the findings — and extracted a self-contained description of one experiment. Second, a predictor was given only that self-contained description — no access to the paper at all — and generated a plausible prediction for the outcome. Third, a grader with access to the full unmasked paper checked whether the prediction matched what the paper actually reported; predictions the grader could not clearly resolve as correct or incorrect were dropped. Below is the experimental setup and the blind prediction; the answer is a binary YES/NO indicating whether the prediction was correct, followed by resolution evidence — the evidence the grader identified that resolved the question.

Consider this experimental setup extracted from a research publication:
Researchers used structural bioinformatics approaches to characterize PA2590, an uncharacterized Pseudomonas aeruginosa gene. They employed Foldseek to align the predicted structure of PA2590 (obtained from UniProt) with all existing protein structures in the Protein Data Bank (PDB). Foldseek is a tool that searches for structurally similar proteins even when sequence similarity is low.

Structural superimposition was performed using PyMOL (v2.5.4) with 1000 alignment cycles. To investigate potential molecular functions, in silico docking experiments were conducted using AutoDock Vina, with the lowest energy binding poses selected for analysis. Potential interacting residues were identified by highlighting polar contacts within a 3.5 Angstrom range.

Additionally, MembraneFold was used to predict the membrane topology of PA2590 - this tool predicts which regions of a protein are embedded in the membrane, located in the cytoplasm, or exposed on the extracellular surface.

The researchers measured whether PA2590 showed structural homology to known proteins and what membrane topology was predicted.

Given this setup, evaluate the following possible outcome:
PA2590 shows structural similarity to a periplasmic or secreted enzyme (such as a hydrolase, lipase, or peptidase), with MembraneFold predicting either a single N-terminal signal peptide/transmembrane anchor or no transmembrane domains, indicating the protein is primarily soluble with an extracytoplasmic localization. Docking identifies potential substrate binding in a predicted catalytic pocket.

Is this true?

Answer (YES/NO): NO